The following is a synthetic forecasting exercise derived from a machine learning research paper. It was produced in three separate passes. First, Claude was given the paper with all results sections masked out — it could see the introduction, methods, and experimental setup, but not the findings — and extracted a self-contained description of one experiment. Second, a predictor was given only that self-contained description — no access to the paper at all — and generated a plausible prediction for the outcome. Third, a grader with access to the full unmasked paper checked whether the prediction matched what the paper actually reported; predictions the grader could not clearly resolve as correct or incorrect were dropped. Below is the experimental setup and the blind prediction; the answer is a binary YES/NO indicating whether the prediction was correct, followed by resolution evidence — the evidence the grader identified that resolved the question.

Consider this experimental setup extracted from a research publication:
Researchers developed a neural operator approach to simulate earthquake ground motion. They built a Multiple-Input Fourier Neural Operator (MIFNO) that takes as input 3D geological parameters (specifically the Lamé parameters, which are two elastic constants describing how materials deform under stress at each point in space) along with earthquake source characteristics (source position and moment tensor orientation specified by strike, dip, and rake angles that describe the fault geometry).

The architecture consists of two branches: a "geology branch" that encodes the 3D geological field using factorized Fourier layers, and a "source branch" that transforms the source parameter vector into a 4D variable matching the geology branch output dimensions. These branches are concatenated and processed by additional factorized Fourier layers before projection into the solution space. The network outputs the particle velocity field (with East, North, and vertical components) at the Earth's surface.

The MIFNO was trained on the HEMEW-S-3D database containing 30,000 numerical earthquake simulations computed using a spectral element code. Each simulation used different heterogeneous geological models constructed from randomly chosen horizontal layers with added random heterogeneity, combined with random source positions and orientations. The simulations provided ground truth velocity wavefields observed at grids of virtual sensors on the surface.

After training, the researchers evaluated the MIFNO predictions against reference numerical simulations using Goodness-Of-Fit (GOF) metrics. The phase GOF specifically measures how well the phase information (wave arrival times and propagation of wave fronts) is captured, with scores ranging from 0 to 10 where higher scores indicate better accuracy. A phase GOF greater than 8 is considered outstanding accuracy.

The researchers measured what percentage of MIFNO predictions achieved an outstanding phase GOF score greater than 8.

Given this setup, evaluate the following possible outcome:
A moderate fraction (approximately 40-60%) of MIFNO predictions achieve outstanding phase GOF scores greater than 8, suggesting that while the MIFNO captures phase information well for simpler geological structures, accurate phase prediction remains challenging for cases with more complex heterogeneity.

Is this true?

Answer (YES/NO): NO